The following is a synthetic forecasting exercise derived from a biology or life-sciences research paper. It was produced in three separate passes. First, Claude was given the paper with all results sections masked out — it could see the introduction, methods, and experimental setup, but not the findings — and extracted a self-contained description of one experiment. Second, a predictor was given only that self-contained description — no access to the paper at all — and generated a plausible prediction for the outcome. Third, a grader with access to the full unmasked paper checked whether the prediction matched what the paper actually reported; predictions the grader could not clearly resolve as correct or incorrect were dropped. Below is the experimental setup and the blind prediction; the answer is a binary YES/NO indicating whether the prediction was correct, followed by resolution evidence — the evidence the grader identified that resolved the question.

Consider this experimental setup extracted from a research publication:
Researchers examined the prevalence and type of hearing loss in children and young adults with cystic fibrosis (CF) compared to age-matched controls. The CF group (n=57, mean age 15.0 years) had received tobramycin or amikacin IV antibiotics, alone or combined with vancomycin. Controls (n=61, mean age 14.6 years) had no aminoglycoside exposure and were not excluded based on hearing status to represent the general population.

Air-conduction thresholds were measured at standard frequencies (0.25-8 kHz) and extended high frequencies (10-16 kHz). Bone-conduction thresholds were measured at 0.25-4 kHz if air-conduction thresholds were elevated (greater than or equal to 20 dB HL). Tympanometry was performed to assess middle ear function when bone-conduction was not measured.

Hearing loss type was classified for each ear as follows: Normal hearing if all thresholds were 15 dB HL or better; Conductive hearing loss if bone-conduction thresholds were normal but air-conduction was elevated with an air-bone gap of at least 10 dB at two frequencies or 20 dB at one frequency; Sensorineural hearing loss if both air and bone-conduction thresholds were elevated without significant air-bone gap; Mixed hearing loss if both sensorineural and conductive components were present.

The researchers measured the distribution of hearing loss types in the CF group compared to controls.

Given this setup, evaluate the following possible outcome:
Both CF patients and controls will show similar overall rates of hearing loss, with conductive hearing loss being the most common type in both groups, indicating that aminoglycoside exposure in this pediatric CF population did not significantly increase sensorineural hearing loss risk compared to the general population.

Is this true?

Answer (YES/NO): NO